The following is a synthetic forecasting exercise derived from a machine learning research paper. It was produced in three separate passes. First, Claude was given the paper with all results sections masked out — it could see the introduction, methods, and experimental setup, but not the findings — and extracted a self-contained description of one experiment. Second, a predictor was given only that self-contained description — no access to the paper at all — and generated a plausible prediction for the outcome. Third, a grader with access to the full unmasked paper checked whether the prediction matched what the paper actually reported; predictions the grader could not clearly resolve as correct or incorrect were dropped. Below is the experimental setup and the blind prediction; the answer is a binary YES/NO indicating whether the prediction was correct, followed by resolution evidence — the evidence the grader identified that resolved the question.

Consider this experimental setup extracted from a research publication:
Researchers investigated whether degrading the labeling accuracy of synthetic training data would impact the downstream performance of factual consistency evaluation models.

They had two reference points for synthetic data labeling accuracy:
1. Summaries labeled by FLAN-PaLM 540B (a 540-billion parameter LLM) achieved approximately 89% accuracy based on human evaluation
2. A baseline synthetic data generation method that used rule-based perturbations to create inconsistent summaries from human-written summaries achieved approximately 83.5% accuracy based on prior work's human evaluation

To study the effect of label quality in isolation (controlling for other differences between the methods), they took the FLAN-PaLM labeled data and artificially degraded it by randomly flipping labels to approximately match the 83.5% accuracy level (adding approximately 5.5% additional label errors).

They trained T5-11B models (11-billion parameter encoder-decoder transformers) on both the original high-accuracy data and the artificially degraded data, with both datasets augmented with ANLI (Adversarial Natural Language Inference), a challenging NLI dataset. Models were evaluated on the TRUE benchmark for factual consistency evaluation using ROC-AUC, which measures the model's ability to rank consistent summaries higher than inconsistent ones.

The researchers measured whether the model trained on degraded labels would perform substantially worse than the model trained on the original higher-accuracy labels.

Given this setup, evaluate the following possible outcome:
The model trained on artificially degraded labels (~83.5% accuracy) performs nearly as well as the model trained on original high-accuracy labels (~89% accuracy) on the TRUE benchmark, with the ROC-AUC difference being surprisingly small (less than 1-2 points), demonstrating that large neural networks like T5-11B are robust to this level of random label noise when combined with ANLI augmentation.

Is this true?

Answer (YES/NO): YES